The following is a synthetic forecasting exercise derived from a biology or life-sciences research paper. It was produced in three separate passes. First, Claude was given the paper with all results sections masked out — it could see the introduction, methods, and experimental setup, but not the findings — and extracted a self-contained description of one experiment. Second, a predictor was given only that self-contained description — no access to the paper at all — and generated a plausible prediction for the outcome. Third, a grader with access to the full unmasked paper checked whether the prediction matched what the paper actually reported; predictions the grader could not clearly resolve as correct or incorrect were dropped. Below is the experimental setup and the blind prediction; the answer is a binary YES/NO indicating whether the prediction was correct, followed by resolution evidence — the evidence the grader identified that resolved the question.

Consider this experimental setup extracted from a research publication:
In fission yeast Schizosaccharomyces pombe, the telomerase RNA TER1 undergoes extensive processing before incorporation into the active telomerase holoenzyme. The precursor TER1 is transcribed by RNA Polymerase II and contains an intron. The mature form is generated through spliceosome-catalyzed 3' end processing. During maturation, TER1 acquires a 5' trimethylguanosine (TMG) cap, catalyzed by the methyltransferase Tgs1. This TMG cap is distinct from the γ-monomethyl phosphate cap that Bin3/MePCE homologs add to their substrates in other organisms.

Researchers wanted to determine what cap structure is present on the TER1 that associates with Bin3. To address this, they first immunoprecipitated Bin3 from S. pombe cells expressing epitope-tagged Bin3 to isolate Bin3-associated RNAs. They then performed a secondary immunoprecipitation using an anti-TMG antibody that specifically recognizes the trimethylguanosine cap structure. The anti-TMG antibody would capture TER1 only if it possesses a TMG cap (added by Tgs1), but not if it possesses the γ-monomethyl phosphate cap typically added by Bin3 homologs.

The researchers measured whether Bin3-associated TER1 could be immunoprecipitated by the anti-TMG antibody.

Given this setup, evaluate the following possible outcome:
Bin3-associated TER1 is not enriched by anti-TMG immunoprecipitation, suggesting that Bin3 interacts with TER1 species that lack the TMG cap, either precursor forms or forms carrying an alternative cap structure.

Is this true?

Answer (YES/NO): NO